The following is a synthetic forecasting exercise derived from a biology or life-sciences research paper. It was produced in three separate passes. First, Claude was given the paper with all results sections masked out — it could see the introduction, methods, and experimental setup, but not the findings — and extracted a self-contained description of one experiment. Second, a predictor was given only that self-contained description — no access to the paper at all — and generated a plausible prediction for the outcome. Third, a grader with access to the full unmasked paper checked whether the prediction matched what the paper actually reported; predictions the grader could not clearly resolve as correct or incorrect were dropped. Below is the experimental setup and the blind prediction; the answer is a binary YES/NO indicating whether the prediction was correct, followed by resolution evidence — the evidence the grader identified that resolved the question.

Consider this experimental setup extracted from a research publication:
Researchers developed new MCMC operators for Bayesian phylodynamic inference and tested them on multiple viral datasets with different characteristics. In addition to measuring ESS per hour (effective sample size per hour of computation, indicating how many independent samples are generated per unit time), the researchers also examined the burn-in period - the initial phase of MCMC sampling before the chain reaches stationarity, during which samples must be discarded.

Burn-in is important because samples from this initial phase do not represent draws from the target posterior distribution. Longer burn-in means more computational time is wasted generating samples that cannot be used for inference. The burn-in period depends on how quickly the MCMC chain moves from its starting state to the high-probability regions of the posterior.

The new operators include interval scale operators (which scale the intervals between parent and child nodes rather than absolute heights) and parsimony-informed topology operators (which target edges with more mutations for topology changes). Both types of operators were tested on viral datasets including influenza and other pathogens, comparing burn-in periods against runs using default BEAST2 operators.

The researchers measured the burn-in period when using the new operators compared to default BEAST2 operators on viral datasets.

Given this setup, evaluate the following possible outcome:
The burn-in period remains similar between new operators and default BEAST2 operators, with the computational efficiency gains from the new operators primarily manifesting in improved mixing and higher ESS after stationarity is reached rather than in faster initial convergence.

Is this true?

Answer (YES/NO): NO